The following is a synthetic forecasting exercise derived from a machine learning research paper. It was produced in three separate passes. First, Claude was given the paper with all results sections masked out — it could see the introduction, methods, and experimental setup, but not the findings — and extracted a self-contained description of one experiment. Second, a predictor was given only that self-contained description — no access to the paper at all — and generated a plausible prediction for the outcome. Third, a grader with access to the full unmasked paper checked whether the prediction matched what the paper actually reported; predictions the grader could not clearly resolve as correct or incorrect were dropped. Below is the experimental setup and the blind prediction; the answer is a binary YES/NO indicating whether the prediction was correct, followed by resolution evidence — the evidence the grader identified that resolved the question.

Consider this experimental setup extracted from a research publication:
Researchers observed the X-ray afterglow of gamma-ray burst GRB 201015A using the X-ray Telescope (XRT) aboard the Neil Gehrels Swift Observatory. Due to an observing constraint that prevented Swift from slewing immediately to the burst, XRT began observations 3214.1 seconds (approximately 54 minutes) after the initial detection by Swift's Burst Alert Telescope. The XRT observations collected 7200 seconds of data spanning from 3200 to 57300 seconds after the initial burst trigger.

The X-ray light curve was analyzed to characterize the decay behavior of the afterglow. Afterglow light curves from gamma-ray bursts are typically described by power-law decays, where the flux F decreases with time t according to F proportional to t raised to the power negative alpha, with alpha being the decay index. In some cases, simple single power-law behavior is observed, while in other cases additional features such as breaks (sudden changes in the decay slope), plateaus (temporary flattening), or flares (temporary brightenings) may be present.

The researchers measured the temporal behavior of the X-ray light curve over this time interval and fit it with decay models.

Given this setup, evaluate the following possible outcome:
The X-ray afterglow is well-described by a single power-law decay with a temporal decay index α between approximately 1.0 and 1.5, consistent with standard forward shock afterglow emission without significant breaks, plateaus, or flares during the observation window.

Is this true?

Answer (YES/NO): YES